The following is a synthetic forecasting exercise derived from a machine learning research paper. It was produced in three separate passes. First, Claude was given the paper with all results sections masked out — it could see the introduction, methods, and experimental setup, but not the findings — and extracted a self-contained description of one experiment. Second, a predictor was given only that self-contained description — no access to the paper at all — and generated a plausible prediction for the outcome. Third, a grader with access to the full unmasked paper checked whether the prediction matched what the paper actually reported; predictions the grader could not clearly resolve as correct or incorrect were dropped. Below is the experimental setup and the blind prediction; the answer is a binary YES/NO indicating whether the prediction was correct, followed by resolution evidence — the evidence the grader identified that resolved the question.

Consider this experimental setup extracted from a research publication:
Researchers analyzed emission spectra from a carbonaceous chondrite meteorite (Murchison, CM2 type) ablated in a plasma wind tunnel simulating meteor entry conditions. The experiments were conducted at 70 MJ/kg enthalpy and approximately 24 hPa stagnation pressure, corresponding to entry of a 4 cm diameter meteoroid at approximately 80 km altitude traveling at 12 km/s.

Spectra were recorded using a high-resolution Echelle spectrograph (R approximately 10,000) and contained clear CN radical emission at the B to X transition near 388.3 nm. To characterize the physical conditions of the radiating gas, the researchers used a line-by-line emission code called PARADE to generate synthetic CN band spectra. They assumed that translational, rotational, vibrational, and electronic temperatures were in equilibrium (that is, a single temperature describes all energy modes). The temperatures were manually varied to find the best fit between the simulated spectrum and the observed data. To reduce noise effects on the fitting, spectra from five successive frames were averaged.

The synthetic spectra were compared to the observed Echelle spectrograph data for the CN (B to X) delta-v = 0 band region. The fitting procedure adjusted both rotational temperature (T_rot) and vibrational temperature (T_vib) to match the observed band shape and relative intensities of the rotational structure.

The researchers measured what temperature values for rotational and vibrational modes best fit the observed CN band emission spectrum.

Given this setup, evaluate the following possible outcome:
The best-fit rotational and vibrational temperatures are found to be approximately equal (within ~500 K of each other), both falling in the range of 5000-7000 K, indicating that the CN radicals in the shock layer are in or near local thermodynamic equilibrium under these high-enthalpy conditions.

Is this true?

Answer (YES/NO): YES